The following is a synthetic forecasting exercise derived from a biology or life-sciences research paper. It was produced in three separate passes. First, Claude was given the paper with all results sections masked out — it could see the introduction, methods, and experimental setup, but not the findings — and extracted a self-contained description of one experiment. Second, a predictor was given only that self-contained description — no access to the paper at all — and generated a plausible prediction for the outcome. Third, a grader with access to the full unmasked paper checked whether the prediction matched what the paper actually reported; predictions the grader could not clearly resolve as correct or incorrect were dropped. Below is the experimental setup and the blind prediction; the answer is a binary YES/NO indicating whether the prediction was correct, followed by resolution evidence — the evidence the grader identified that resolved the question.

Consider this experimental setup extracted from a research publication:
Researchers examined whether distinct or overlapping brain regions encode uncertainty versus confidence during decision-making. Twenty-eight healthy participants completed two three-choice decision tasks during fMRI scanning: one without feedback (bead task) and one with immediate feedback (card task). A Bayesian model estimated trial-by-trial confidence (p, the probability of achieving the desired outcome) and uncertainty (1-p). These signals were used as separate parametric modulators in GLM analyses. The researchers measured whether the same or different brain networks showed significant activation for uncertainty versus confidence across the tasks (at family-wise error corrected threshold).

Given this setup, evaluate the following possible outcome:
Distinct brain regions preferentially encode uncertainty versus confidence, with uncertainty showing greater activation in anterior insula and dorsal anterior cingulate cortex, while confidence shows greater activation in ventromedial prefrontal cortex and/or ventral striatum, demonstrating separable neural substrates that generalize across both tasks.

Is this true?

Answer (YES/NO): NO